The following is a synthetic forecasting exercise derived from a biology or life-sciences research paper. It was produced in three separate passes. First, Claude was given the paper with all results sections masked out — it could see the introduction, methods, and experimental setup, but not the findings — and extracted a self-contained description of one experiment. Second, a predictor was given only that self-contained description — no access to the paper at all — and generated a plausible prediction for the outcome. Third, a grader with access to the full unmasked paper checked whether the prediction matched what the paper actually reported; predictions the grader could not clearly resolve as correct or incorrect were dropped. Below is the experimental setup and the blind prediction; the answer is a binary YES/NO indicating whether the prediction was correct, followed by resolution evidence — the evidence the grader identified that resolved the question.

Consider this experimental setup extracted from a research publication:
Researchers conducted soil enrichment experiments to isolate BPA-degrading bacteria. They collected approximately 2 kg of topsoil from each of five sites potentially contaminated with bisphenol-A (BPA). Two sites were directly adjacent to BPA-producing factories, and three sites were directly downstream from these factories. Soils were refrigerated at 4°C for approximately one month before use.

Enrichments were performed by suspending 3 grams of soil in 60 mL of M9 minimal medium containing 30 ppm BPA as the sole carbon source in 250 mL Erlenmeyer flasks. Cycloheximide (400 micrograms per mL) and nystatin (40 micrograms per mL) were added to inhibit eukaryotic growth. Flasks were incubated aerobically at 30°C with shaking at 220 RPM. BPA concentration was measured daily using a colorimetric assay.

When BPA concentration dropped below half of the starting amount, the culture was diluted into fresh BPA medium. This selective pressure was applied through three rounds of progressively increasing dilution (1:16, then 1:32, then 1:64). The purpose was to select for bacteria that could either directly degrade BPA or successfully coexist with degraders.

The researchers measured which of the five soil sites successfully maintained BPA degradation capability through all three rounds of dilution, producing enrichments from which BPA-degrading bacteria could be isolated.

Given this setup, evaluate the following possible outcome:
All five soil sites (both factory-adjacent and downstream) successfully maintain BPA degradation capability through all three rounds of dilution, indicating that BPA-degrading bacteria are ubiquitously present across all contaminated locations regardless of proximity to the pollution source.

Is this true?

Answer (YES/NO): YES